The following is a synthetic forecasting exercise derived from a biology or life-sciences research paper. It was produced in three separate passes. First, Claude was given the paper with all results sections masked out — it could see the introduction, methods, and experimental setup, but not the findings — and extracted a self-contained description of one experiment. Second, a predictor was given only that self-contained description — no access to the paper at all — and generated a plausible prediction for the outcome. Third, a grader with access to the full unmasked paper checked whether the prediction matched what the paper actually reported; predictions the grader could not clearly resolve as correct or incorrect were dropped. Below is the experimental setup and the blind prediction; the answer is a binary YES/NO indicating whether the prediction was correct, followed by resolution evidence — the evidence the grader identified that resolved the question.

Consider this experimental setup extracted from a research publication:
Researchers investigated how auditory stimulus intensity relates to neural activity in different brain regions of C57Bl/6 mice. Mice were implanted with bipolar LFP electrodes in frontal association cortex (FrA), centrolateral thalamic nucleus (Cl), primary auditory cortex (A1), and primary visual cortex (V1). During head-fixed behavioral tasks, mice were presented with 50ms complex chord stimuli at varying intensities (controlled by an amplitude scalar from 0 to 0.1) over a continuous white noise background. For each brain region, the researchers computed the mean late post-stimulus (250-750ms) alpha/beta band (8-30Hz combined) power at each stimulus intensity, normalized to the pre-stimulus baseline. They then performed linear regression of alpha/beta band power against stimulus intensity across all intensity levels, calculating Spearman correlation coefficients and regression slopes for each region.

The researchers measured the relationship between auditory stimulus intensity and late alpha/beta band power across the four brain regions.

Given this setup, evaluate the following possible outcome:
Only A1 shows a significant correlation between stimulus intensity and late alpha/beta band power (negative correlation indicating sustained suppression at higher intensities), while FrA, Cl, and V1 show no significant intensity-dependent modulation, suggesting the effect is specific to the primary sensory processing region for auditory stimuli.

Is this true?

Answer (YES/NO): NO